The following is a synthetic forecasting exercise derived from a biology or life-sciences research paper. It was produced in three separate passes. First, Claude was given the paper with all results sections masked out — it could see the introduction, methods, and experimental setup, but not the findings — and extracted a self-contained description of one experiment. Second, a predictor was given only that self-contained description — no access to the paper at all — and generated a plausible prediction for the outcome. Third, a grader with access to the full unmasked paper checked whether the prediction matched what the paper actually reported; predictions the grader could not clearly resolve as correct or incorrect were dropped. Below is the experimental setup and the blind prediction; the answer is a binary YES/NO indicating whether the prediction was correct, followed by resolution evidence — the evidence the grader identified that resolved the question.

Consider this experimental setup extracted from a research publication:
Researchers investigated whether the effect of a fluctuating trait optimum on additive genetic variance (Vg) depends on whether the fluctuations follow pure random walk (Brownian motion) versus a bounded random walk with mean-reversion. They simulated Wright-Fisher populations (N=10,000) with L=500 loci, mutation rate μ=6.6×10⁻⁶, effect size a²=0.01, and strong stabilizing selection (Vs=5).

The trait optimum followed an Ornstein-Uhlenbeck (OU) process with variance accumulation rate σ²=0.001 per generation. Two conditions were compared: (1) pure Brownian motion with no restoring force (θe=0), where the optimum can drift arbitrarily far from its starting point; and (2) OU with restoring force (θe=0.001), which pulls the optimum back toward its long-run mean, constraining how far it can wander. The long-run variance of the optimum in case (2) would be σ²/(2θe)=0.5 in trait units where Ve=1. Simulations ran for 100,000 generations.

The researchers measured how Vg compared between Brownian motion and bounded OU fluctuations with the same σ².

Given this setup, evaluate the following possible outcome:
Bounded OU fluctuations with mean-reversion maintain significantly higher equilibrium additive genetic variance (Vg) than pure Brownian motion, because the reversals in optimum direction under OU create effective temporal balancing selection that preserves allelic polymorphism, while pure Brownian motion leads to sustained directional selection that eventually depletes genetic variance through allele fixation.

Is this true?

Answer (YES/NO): NO